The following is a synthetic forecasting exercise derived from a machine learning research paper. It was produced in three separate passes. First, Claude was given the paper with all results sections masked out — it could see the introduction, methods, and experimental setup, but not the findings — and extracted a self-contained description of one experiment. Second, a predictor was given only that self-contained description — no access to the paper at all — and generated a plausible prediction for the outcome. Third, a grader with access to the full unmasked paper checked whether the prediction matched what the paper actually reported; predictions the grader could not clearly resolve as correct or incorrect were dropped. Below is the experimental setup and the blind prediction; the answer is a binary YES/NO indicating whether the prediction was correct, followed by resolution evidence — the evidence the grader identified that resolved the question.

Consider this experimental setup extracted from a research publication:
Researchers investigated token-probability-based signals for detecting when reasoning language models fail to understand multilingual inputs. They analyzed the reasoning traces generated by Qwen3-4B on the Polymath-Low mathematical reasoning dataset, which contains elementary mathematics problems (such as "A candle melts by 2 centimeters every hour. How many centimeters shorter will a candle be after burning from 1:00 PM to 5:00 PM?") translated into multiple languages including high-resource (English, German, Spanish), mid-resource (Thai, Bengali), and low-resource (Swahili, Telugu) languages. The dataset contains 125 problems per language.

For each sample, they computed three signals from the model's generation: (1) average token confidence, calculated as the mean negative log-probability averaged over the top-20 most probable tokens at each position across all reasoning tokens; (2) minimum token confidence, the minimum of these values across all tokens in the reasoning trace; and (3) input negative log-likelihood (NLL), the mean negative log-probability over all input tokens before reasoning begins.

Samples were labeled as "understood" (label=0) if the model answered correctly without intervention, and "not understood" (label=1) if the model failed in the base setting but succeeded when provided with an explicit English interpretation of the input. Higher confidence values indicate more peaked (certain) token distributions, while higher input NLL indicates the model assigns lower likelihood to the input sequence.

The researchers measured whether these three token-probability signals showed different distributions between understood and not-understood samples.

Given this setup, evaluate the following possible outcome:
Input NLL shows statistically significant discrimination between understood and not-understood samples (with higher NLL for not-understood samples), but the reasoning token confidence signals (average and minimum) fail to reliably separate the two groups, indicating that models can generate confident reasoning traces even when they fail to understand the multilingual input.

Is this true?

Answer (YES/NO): NO